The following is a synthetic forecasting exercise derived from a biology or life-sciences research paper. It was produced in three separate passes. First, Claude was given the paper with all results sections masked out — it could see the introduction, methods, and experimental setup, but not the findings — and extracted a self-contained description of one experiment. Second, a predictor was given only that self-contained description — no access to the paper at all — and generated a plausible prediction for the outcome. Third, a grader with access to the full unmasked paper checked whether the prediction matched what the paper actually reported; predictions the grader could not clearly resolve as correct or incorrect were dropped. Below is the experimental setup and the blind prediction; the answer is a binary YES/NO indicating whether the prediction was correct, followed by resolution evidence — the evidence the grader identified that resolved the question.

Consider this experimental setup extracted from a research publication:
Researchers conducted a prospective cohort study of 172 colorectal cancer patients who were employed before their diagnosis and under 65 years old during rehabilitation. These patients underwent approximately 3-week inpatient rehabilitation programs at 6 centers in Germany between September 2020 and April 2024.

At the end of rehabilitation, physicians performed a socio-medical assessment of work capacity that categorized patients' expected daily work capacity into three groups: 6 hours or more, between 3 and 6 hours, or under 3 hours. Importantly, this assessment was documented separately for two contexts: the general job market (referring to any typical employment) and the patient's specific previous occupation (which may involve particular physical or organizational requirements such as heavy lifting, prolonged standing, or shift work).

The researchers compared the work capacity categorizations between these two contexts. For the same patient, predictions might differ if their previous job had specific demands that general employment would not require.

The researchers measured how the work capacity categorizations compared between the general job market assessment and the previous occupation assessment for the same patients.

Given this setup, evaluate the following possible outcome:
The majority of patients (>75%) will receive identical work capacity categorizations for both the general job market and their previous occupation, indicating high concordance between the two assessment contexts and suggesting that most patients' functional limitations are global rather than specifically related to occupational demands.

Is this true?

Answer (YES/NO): YES